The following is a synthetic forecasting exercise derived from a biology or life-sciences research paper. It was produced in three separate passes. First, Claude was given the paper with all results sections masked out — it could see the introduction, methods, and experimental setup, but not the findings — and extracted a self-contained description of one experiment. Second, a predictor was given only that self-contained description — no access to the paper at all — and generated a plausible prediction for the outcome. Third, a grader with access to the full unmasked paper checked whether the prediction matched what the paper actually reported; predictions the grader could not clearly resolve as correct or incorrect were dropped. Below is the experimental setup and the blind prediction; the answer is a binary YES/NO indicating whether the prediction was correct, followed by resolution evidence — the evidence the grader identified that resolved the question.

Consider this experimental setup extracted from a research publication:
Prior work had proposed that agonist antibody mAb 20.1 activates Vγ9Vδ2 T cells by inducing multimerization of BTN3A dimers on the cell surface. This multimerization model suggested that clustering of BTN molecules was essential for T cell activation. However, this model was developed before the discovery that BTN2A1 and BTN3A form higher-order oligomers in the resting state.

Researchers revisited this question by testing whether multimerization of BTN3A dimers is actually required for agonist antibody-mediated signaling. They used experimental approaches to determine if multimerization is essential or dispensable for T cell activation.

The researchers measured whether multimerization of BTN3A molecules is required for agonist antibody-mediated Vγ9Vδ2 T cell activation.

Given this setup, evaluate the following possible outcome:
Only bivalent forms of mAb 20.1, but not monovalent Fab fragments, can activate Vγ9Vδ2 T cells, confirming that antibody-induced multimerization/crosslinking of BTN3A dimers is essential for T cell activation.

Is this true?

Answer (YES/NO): NO